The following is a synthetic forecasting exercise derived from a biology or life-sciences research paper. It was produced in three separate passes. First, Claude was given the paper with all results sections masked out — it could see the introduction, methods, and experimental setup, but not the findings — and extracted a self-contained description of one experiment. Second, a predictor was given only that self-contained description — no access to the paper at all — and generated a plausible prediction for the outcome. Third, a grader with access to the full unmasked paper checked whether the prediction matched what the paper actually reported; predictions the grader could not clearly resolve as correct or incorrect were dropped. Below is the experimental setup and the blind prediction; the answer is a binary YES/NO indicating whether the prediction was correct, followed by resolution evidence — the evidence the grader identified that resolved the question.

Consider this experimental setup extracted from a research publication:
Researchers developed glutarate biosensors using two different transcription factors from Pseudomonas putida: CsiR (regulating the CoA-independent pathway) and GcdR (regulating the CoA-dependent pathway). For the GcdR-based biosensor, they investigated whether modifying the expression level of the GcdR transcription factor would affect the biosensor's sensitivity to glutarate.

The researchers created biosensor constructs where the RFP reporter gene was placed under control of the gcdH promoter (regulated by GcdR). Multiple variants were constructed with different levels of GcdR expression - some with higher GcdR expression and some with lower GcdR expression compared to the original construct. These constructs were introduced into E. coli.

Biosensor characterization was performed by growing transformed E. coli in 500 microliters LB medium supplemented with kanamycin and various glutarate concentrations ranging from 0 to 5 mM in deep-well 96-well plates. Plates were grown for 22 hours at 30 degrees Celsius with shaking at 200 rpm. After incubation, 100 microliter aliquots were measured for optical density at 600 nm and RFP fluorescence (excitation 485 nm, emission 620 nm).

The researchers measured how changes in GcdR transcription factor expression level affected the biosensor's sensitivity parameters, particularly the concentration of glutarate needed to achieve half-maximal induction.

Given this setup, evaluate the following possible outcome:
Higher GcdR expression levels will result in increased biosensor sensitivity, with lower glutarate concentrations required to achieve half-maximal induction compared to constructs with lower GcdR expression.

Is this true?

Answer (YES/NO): NO